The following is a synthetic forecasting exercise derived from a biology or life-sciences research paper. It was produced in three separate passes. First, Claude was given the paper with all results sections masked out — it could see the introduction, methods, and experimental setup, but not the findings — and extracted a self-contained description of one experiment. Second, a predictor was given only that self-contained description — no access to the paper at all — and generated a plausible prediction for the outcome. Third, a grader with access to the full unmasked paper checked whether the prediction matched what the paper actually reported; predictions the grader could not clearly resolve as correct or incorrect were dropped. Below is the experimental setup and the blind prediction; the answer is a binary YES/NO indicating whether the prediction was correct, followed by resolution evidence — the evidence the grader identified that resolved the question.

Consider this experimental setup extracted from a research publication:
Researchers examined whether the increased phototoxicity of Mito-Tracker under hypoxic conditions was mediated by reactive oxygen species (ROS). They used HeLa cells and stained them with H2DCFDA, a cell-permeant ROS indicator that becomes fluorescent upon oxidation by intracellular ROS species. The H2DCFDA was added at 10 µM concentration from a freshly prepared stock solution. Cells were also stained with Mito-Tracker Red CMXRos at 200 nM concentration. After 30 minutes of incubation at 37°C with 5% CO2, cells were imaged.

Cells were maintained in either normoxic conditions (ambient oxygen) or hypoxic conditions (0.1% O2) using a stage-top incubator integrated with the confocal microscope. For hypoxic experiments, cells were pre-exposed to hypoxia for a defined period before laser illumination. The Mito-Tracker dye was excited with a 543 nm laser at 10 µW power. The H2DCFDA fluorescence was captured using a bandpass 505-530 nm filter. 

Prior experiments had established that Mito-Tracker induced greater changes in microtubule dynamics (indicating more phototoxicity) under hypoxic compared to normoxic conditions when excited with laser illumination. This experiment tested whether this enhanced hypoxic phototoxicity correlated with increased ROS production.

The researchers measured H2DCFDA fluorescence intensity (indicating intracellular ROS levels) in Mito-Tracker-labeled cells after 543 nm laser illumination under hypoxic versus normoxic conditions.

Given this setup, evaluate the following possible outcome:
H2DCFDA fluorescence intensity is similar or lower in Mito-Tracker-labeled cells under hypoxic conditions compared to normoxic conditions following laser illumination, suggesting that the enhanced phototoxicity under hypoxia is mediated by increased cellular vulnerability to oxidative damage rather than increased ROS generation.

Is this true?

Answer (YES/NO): NO